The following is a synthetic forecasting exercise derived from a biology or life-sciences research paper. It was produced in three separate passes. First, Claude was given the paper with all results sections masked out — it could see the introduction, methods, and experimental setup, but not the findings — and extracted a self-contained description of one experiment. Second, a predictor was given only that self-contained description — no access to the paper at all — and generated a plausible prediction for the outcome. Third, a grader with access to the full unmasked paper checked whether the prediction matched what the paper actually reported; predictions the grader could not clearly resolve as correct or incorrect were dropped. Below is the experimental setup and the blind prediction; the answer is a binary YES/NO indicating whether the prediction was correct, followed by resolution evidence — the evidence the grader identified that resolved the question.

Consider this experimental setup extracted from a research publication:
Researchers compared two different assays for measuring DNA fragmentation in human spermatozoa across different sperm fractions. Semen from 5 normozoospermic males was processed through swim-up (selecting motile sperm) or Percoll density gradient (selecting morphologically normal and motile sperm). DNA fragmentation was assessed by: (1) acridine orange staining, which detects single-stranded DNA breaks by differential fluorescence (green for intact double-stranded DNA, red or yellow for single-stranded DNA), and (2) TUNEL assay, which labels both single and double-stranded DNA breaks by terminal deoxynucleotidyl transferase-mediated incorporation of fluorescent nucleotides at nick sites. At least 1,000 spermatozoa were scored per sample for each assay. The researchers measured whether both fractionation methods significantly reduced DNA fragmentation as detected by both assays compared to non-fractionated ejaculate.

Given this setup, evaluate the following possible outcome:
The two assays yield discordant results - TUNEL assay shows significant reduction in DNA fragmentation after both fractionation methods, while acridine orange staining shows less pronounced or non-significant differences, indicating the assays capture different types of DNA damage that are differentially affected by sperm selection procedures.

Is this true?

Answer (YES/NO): NO